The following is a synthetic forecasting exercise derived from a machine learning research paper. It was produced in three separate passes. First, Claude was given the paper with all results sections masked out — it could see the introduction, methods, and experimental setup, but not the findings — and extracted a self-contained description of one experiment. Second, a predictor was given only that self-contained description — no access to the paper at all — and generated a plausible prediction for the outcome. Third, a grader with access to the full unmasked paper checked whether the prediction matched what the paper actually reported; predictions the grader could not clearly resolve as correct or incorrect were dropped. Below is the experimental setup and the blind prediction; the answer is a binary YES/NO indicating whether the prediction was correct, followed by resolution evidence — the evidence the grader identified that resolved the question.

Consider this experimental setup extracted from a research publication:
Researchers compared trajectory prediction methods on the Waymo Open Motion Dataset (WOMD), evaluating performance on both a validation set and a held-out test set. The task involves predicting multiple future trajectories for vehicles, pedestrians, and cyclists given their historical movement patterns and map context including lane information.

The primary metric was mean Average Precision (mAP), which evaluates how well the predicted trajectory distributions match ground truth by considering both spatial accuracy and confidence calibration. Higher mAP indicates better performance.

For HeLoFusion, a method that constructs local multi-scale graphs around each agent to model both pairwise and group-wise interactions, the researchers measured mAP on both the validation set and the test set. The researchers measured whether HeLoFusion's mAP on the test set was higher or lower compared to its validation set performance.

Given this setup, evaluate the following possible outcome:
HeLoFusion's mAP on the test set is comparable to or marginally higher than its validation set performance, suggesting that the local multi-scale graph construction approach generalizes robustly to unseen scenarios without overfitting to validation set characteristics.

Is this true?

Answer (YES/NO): NO